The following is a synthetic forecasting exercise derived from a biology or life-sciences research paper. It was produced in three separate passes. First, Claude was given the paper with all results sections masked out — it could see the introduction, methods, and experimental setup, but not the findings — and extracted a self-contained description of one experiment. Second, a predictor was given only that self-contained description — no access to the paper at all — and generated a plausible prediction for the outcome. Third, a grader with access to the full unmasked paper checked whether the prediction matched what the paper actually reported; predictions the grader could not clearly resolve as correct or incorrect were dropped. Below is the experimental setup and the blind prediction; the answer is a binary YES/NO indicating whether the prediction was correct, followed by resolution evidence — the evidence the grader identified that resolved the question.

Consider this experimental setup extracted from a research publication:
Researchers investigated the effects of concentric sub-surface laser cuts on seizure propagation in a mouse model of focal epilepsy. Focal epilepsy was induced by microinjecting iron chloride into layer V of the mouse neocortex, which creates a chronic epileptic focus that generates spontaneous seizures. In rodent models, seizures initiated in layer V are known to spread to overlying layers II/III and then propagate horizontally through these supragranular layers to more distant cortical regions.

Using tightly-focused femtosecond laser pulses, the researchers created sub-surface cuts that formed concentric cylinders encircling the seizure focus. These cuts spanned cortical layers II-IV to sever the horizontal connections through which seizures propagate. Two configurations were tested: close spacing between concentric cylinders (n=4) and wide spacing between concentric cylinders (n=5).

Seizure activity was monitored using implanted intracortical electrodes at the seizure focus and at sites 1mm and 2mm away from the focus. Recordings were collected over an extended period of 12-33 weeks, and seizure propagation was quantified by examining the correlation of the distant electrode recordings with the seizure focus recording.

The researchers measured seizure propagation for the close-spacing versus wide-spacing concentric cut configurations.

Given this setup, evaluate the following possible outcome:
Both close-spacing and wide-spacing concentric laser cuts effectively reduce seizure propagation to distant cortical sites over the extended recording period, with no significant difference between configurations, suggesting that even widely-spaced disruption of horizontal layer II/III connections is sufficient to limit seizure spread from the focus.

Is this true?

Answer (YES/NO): YES